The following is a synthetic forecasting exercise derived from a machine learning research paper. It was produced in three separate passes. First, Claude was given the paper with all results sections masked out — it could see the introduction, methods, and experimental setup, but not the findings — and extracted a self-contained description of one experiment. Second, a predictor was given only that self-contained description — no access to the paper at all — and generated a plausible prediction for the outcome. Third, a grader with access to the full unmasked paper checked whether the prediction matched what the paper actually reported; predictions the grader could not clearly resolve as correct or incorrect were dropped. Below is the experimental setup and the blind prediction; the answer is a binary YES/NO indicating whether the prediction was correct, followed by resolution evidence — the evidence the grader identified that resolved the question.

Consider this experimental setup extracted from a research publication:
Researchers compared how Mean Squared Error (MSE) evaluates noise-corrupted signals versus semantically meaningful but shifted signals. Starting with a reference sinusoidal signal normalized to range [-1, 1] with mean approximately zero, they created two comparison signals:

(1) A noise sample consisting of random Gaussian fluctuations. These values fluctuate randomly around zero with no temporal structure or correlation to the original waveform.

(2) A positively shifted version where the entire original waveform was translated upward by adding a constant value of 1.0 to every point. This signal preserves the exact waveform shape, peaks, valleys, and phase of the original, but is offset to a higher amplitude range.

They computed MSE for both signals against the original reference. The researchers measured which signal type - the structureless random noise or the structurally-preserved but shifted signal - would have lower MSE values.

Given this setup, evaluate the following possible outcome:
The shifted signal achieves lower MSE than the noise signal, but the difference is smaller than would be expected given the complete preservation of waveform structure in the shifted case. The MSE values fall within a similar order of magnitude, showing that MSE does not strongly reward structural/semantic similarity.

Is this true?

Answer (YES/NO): NO